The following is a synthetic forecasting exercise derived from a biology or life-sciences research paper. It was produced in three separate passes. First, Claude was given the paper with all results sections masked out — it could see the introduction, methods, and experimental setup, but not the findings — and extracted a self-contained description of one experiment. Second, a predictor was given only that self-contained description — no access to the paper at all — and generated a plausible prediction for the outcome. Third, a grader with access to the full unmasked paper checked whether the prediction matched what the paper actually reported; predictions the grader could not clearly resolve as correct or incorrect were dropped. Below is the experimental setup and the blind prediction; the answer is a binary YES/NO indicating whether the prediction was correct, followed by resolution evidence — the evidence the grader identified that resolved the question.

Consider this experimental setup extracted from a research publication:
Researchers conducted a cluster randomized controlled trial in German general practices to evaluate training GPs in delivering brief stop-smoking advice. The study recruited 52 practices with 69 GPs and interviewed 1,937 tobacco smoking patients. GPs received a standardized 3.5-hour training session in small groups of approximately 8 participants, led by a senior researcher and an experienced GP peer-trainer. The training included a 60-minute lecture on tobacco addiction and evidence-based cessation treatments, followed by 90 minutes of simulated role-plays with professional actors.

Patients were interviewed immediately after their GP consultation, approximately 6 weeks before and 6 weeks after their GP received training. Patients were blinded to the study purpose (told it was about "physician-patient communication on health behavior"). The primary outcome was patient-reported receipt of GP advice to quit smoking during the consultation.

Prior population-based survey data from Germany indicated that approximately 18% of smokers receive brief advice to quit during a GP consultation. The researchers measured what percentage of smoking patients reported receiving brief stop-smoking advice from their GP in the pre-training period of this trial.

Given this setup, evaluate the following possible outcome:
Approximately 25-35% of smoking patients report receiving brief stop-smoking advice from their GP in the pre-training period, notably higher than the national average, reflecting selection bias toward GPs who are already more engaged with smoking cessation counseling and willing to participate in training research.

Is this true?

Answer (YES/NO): NO